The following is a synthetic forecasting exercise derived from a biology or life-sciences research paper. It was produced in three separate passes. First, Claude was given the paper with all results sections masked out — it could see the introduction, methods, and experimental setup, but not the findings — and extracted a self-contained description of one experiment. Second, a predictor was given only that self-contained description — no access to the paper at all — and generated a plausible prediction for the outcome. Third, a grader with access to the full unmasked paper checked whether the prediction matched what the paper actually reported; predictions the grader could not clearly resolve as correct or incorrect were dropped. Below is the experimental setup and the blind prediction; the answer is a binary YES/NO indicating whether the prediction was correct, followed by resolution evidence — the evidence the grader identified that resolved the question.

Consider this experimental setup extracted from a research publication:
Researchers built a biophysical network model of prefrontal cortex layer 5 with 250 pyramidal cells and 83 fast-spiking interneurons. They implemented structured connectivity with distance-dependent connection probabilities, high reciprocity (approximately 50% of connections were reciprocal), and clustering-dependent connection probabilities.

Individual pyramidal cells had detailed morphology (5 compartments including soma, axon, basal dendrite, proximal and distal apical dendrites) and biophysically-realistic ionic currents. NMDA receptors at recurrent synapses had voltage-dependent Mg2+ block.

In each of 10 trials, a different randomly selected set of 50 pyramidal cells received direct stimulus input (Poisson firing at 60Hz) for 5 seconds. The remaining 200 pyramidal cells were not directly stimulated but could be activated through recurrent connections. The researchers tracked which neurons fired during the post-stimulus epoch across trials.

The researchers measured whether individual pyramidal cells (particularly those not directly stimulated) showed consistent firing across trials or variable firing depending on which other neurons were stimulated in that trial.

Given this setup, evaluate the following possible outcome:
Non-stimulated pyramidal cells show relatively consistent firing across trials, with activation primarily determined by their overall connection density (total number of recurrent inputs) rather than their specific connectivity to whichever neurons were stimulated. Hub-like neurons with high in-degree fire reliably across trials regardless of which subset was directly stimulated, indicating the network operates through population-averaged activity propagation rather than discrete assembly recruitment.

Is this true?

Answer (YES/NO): NO